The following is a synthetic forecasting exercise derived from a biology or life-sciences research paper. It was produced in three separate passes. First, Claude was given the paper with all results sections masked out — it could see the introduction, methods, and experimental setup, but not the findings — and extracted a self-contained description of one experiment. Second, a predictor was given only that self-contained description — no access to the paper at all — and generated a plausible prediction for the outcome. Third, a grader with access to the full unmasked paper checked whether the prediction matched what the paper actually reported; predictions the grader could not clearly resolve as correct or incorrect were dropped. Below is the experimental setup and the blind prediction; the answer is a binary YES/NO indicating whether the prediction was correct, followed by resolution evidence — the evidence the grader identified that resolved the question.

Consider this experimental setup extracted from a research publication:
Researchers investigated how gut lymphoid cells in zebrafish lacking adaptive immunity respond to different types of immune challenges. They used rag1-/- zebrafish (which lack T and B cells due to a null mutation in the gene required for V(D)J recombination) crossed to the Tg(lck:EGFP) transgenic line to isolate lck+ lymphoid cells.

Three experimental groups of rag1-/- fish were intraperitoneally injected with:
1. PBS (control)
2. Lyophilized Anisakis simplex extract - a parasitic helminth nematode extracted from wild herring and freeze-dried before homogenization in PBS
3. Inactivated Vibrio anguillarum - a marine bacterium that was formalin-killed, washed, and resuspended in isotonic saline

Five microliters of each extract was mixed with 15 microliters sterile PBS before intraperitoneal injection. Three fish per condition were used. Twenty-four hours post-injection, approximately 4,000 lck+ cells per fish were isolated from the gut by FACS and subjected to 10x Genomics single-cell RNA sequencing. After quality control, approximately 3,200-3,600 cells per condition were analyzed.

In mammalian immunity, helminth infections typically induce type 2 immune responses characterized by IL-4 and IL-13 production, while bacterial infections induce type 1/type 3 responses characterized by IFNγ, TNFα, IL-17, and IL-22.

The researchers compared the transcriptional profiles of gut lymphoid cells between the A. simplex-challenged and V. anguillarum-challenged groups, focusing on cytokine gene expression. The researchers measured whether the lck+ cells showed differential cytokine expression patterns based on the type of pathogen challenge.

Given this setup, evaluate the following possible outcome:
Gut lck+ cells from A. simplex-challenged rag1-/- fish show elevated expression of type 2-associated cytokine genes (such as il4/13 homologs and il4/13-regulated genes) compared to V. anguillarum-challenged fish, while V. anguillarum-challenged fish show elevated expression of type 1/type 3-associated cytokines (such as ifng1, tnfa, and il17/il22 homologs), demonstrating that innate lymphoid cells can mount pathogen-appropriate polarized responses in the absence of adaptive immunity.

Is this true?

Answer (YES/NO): YES